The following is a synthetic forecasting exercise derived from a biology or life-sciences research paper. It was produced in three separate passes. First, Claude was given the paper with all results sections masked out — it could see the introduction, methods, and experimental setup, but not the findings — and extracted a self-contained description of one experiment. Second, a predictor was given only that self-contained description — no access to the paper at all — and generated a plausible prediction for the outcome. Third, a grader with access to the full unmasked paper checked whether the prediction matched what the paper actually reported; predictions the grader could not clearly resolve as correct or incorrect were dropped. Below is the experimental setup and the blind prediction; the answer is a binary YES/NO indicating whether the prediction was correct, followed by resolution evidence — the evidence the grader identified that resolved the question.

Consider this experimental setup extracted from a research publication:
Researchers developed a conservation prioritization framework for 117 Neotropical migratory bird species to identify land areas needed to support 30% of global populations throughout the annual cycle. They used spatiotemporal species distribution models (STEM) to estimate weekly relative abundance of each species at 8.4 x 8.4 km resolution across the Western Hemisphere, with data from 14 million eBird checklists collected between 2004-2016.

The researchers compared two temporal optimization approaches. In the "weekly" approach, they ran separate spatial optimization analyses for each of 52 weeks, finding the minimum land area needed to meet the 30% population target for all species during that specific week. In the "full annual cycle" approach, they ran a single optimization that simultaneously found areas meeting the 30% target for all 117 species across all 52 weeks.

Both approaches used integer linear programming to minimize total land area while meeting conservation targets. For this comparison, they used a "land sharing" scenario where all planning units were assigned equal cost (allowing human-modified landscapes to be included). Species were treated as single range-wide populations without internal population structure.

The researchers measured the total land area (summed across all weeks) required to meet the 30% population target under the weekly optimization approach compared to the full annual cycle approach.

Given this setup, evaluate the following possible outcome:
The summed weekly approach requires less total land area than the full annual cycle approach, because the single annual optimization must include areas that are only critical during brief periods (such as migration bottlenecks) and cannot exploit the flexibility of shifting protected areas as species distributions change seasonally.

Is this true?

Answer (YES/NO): NO